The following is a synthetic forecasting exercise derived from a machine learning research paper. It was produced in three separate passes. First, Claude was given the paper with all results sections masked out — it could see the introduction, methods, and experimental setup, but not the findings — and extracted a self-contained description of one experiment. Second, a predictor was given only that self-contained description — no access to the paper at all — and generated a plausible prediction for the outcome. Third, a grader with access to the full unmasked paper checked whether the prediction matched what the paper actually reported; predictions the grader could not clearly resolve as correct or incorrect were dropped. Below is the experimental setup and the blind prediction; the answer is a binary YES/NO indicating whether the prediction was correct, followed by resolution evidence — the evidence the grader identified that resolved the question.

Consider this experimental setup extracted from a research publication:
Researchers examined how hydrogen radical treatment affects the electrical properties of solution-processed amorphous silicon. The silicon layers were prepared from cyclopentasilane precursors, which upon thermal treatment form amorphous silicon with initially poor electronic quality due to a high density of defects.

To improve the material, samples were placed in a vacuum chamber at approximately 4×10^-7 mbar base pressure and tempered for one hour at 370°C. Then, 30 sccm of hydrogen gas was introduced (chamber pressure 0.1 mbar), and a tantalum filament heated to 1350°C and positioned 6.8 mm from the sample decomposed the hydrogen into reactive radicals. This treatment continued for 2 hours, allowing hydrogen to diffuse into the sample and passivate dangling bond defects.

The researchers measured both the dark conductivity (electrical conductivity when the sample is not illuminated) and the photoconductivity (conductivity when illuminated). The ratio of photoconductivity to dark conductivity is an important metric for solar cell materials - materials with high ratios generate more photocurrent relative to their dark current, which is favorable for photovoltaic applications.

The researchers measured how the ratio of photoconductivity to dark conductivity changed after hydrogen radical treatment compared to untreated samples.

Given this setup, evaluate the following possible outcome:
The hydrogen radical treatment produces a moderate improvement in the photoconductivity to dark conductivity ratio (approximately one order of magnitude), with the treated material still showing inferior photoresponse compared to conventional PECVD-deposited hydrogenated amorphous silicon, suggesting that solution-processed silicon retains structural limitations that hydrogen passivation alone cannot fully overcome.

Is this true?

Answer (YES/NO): NO